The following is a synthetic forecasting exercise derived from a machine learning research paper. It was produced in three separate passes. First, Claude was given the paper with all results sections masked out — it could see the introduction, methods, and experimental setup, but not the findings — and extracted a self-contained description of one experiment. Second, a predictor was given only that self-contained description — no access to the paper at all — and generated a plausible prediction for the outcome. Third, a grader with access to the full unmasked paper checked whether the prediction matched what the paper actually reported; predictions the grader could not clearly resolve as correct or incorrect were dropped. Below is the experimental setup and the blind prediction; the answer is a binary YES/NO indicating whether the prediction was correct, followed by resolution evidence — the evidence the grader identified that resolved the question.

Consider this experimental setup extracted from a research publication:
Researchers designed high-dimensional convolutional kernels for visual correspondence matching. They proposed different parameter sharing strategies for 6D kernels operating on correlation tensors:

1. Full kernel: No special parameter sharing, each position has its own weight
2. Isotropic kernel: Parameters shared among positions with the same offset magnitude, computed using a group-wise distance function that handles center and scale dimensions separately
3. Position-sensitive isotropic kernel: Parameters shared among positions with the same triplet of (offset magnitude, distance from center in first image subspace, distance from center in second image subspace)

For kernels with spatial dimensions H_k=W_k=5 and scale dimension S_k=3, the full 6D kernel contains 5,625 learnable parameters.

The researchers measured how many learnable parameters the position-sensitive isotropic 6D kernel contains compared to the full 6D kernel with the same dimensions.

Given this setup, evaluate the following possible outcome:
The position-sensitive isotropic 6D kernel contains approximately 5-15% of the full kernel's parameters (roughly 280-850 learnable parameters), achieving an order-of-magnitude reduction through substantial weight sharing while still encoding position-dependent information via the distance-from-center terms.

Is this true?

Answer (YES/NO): NO